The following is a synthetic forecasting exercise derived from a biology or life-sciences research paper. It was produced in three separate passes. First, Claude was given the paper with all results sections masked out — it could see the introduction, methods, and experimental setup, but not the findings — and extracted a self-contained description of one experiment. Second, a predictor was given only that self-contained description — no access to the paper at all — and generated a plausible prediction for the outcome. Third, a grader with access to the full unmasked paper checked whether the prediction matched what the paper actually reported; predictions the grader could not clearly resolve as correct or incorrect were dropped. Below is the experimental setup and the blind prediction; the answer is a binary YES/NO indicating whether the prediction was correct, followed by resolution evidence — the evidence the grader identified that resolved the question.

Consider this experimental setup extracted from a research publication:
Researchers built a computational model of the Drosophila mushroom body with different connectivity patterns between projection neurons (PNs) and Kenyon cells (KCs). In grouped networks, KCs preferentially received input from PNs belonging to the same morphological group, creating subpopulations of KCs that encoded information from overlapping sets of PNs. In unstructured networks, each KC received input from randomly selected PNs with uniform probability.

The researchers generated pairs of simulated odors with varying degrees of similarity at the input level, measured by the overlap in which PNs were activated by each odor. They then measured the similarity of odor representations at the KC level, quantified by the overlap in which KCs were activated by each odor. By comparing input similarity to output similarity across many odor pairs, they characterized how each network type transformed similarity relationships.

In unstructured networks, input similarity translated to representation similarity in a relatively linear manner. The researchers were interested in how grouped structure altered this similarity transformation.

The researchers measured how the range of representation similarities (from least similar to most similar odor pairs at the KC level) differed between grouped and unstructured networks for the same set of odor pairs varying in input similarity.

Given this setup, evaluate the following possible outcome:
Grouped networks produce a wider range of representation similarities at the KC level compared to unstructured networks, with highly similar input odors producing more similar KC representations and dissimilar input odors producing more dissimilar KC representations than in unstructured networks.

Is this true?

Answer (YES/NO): YES